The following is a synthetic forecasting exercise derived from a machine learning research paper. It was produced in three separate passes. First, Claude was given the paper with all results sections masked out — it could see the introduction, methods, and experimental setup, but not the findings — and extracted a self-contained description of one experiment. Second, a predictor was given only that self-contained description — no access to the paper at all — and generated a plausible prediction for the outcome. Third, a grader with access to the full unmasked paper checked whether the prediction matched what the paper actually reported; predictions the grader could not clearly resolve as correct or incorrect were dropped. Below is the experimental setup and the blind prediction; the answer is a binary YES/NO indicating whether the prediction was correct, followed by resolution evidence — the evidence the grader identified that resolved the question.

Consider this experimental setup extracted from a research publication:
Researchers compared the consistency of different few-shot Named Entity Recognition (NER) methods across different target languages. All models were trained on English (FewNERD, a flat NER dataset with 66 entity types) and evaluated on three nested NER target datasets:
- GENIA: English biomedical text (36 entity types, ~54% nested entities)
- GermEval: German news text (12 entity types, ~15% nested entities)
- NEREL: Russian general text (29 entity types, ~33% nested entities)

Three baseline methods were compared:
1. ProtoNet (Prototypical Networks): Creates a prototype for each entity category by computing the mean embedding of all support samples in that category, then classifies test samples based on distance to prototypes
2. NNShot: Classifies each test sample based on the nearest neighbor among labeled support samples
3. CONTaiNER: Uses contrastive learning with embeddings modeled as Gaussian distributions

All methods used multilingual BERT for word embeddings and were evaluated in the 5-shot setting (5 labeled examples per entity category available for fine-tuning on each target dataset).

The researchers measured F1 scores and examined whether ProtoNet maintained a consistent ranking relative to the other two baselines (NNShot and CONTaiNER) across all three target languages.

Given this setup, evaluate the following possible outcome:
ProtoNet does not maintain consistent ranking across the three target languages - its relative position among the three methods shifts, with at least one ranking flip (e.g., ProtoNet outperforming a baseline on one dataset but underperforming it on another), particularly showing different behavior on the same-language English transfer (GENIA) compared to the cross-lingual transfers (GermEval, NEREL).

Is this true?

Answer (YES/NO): NO